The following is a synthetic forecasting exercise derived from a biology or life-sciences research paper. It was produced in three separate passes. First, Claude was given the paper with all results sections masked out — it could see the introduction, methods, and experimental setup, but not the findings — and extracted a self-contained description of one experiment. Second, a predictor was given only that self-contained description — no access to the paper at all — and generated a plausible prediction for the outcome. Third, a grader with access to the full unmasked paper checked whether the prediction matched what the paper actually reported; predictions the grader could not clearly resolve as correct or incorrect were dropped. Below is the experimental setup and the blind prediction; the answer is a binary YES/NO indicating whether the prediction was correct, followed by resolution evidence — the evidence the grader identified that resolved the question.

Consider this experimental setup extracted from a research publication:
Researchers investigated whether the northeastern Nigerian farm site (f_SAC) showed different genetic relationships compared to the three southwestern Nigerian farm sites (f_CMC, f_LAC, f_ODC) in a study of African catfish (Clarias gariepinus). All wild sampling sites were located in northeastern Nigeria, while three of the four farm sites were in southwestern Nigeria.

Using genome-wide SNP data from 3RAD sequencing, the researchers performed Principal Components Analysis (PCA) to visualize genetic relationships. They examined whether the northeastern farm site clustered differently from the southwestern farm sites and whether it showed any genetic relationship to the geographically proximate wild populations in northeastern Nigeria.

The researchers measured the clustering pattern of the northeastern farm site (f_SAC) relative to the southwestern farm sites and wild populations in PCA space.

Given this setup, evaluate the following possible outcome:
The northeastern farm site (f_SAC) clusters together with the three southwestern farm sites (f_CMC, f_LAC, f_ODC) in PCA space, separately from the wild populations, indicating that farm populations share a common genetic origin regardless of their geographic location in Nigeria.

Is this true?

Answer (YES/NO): YES